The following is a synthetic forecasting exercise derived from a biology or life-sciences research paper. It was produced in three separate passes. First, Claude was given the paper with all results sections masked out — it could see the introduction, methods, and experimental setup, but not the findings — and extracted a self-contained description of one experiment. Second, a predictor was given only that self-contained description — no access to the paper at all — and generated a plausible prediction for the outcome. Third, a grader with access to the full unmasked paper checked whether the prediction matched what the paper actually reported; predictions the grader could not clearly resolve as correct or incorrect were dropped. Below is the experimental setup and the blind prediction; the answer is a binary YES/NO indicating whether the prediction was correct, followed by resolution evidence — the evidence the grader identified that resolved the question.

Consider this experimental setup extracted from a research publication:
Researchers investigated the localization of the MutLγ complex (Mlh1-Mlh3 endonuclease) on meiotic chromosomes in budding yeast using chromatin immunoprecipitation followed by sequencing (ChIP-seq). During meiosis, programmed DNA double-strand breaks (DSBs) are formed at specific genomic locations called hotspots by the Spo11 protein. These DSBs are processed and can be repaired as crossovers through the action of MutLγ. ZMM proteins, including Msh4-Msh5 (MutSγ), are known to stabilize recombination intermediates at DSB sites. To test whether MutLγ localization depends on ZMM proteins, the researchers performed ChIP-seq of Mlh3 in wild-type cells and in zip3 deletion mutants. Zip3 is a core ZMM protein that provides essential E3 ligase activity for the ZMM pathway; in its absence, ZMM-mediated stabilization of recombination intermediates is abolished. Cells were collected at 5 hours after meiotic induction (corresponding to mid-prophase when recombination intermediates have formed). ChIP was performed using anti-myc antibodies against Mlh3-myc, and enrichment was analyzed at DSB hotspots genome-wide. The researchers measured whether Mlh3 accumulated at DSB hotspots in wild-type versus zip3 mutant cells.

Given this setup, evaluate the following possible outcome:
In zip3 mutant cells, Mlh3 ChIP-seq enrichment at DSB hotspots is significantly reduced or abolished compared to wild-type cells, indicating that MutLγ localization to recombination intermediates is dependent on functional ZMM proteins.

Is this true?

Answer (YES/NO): YES